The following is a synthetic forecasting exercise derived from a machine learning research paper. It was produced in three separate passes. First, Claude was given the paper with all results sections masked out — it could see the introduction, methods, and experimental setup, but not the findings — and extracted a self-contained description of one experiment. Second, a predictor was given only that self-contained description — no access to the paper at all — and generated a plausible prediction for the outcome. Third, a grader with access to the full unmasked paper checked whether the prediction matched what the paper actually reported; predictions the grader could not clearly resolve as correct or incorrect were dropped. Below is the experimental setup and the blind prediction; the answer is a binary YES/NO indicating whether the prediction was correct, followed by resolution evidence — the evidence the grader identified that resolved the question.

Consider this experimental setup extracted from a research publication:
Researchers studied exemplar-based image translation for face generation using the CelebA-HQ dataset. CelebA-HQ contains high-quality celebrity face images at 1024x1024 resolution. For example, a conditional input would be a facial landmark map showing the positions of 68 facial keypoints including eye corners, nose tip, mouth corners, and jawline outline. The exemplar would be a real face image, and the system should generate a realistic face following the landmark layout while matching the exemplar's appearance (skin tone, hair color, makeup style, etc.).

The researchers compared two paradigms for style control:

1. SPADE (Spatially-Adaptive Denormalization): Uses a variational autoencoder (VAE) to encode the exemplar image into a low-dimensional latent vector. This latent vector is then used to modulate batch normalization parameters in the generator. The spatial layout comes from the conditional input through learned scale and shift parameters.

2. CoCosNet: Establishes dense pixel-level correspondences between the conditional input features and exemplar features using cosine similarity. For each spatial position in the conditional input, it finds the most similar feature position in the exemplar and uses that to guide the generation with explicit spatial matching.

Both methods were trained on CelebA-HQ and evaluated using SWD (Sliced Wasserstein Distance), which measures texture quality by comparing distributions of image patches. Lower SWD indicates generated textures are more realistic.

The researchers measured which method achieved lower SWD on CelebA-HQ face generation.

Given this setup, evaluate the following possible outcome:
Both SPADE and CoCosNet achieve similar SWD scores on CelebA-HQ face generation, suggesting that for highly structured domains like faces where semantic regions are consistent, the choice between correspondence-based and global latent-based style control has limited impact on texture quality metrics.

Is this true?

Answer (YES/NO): NO